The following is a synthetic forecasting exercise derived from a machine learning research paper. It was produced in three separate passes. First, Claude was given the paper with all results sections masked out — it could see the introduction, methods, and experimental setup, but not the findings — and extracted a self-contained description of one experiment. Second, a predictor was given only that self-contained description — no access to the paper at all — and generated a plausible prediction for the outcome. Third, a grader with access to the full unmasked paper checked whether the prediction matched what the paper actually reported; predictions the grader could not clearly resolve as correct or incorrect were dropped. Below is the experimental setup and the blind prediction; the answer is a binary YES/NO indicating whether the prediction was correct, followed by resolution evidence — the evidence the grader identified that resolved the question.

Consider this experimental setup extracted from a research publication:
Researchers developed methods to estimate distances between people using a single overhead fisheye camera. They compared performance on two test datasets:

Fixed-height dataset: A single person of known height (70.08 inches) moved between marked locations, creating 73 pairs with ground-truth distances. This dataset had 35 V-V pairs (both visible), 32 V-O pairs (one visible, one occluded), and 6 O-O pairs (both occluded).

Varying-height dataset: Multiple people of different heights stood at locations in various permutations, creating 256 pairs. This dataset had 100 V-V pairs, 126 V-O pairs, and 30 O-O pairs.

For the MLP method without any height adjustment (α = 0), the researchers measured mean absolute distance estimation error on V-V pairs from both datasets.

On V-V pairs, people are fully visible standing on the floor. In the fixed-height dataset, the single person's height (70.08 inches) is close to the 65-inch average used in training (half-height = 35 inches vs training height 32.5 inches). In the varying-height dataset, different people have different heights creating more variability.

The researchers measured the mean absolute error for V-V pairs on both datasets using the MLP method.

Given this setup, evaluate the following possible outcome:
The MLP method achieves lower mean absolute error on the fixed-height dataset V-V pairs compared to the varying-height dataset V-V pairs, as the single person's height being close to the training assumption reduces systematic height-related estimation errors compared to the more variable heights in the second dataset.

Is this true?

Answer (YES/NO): YES